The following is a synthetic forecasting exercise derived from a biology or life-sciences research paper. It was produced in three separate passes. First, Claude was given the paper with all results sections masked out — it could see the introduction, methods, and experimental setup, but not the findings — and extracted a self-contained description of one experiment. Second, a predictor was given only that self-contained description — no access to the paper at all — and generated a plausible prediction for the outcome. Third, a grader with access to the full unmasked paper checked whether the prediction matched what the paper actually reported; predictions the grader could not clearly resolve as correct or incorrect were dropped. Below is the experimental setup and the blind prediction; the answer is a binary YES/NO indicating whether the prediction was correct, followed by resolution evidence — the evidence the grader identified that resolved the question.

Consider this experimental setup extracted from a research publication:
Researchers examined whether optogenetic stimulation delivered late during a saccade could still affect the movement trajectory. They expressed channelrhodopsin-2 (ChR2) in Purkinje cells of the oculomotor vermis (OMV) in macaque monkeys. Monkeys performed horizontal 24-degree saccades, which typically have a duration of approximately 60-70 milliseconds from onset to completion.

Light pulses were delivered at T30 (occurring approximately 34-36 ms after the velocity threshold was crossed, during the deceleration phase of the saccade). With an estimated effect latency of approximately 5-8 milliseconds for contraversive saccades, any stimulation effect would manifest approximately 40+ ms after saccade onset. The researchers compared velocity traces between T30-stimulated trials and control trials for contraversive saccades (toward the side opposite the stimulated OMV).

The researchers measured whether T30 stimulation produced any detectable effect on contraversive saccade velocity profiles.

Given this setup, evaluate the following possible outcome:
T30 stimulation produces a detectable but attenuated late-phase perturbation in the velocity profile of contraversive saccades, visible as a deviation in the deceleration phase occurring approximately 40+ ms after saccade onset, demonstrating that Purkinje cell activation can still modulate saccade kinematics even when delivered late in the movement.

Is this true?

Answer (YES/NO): NO